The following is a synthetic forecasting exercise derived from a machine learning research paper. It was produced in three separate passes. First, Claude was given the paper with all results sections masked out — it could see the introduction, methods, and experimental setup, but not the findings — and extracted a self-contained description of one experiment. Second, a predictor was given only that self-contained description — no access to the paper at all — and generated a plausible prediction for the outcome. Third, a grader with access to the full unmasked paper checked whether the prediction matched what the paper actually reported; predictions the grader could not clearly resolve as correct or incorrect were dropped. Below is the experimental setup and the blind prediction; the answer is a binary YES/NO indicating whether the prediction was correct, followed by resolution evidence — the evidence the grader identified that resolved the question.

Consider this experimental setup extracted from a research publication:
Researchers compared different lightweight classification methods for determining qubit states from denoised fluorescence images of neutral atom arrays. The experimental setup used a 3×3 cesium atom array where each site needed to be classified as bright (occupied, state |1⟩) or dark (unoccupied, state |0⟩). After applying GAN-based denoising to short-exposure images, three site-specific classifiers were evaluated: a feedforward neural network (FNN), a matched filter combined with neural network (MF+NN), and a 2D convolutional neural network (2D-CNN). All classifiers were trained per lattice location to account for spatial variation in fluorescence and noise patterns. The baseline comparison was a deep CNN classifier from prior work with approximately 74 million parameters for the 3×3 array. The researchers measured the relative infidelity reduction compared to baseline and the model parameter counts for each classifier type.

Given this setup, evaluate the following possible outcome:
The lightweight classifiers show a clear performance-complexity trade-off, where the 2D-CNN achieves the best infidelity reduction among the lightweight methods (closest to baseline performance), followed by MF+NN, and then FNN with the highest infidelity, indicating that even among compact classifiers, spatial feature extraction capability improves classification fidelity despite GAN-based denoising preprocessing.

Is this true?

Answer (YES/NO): NO